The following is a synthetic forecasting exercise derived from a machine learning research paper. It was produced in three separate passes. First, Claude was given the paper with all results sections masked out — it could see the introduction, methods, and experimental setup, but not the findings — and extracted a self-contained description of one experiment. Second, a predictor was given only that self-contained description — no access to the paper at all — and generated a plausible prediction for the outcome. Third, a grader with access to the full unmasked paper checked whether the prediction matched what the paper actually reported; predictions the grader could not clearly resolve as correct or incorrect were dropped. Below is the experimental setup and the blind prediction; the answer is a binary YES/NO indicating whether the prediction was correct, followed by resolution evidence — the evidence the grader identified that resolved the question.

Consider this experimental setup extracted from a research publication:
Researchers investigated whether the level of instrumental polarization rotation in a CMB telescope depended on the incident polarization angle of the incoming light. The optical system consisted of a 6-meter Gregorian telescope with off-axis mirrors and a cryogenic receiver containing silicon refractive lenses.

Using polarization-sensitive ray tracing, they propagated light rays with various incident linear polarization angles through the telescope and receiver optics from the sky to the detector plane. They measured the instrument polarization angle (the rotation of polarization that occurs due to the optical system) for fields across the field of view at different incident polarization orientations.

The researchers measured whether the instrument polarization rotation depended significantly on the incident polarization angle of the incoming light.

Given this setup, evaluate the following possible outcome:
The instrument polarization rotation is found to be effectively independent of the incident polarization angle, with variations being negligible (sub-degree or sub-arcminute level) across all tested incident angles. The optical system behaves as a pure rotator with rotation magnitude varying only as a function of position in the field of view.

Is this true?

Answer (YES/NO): YES